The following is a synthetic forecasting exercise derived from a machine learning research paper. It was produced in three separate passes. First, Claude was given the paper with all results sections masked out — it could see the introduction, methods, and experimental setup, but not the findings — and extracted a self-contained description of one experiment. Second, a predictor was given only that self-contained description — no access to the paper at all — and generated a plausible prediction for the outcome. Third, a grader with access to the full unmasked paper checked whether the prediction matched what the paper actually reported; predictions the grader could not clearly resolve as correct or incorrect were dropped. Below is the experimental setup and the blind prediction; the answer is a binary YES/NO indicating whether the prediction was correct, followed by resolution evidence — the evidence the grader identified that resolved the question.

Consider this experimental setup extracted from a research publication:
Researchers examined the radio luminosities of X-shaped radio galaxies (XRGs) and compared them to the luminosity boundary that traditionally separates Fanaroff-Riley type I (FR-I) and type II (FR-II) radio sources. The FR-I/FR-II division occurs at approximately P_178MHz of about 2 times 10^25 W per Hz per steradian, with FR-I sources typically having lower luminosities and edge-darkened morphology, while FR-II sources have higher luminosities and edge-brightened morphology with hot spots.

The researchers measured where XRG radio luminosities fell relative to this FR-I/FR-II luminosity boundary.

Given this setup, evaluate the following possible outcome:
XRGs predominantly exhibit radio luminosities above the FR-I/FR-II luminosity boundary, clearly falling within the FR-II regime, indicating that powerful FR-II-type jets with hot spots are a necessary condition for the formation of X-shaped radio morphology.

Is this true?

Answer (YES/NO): YES